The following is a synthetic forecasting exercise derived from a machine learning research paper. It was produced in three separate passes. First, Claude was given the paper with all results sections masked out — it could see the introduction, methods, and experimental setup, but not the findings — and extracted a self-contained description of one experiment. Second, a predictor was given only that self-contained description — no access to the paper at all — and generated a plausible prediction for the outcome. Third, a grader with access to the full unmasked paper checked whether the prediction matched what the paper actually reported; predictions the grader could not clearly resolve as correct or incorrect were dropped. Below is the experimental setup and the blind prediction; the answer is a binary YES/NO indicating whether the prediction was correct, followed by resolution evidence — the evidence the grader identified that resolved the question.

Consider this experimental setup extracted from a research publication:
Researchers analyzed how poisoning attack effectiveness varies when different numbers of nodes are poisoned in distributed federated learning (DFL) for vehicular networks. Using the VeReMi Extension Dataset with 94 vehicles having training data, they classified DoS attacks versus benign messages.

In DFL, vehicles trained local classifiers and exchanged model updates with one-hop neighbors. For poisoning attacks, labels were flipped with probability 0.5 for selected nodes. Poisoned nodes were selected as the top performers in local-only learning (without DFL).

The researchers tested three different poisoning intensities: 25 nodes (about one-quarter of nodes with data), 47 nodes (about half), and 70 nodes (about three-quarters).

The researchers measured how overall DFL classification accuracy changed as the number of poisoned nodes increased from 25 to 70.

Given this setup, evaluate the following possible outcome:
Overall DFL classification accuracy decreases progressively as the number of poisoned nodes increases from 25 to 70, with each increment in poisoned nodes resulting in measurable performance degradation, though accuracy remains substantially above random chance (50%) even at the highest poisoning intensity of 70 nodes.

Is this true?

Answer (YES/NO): YES